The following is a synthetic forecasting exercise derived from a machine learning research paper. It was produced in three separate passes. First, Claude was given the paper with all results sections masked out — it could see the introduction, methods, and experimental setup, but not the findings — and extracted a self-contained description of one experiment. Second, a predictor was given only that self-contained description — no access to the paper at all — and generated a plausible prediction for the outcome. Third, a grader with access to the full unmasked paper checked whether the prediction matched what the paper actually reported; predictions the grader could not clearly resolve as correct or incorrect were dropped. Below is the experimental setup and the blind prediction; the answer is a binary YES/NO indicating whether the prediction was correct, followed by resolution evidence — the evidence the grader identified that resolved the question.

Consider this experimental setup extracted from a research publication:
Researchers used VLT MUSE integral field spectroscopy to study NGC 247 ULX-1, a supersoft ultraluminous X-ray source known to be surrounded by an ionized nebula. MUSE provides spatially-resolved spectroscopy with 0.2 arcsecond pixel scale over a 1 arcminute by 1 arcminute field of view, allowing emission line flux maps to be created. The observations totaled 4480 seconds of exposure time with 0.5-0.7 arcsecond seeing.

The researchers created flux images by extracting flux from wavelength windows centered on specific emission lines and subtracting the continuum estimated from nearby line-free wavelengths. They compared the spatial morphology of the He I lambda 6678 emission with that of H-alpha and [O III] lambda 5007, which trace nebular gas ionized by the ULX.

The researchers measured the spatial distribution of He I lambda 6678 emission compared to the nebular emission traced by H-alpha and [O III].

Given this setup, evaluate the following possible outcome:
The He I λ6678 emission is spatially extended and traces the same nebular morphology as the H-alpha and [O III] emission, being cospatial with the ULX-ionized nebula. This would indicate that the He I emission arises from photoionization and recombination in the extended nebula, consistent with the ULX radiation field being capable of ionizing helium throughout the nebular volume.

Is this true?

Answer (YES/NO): NO